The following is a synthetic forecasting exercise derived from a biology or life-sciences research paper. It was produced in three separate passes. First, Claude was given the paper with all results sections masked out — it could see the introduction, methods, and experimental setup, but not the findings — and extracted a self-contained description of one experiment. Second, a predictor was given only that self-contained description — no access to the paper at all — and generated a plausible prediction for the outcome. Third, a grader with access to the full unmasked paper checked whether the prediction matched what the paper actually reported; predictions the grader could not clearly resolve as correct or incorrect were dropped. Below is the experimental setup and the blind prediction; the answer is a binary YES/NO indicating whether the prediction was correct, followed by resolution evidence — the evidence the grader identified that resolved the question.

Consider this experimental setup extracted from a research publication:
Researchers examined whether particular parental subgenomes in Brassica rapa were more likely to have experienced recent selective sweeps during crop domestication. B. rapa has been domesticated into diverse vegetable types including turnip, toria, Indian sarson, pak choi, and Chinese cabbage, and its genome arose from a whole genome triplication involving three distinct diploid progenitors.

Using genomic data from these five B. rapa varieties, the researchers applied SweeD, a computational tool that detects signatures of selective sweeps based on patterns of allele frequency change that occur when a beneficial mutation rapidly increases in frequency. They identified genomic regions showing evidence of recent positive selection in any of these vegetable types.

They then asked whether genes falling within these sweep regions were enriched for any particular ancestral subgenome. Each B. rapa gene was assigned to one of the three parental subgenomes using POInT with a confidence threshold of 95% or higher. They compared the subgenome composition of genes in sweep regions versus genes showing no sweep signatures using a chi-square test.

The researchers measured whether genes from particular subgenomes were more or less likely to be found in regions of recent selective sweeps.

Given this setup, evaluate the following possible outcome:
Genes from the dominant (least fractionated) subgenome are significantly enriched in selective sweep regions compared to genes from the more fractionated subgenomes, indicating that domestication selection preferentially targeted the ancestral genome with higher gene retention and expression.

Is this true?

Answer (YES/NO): NO